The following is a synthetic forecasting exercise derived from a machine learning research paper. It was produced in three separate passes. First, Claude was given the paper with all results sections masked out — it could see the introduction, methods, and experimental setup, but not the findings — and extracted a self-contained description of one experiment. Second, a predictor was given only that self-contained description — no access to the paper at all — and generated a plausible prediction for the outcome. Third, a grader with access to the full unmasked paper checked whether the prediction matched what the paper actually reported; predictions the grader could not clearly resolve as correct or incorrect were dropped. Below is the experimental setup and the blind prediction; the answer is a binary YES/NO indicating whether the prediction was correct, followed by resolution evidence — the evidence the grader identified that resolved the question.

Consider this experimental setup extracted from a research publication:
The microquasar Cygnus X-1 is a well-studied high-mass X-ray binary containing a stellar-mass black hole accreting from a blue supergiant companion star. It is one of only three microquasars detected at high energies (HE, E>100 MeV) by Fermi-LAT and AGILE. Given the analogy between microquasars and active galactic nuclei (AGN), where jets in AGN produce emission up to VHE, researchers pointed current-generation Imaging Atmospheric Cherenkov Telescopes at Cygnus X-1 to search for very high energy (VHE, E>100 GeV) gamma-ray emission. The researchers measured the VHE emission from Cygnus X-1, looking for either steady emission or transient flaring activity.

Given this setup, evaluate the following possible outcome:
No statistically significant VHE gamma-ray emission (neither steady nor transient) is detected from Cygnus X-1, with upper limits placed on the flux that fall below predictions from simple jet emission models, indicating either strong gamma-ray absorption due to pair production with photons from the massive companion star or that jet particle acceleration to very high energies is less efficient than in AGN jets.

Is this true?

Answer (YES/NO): NO